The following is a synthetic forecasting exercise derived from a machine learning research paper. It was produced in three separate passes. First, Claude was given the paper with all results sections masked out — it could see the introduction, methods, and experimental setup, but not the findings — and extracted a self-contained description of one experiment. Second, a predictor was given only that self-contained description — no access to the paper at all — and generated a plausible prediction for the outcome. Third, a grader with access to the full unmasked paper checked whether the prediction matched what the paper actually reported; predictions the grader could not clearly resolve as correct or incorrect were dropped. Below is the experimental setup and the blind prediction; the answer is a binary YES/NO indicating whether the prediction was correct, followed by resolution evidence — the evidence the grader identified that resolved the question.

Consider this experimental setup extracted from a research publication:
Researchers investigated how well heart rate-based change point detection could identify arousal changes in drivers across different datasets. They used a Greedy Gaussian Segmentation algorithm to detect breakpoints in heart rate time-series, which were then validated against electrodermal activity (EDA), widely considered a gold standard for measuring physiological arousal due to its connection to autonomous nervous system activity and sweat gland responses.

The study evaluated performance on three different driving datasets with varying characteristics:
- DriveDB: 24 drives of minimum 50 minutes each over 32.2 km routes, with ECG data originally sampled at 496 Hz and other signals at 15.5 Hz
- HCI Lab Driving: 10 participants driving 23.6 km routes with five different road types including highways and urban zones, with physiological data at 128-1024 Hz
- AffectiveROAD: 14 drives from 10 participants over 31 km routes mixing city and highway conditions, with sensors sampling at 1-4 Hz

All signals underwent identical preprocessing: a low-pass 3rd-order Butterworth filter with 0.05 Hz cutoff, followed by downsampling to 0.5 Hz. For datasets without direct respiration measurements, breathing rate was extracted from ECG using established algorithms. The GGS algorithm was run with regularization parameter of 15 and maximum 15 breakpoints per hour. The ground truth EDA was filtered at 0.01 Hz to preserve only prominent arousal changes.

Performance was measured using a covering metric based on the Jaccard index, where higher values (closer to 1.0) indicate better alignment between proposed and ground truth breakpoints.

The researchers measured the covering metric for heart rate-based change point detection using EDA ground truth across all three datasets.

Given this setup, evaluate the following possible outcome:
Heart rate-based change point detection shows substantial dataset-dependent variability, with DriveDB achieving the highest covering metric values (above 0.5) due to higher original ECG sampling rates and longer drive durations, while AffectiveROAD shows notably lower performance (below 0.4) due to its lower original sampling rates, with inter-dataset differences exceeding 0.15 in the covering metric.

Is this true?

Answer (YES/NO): NO